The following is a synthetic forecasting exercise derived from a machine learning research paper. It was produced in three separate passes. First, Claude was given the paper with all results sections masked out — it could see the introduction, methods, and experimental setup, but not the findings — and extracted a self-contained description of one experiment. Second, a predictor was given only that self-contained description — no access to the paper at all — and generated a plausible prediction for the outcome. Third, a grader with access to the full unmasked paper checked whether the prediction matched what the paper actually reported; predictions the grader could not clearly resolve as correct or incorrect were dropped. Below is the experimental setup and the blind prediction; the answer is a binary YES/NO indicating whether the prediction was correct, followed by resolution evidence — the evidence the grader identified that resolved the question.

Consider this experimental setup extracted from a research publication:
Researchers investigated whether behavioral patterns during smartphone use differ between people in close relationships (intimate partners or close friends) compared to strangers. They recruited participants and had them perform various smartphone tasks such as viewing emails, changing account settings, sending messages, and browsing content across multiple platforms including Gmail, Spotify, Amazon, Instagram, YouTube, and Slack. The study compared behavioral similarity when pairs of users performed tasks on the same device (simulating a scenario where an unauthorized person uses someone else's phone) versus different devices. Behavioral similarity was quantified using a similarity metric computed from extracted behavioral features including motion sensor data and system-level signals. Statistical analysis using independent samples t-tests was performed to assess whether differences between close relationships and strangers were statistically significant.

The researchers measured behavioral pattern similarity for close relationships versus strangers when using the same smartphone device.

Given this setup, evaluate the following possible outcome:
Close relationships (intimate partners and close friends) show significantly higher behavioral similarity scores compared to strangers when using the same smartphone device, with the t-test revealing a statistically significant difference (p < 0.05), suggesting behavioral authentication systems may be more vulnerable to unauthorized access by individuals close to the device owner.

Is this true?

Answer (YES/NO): YES